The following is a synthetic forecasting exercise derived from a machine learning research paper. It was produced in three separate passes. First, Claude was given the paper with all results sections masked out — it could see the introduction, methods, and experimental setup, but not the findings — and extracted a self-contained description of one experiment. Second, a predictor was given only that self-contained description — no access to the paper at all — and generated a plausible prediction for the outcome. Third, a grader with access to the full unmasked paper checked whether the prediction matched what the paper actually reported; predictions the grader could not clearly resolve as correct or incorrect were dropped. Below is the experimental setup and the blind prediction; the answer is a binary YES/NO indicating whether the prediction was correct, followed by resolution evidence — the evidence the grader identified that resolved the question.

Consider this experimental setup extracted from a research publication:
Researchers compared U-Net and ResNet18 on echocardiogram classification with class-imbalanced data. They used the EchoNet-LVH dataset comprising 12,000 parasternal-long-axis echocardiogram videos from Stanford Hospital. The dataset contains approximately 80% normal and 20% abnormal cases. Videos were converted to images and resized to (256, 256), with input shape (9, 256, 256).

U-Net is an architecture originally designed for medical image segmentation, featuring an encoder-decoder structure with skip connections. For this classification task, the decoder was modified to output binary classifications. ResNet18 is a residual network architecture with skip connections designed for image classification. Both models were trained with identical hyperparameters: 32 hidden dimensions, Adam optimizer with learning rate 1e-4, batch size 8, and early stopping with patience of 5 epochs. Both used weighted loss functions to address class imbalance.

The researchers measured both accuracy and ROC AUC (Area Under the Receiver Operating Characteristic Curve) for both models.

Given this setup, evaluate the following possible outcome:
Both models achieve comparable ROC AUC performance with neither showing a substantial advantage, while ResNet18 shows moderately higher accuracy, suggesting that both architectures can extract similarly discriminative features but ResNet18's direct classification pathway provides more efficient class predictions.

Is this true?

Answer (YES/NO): NO